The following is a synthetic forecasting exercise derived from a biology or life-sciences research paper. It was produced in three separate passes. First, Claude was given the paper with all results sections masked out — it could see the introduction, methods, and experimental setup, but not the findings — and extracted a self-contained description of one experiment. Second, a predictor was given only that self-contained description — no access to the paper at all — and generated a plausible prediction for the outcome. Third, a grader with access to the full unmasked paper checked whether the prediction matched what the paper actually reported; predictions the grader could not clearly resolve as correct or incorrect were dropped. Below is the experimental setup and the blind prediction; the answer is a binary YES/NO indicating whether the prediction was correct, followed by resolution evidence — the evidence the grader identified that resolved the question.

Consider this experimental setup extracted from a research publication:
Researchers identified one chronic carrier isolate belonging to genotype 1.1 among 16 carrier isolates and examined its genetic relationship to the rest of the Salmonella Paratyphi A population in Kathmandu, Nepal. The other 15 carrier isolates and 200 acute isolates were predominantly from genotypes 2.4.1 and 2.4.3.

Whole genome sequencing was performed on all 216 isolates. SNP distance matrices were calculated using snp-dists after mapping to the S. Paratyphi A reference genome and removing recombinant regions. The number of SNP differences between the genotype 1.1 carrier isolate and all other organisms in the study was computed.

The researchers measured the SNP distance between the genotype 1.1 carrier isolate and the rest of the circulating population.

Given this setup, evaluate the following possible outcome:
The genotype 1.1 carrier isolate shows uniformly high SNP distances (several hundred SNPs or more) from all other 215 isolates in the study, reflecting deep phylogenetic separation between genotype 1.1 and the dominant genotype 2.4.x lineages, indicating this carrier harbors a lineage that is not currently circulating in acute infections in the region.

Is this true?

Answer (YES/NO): YES